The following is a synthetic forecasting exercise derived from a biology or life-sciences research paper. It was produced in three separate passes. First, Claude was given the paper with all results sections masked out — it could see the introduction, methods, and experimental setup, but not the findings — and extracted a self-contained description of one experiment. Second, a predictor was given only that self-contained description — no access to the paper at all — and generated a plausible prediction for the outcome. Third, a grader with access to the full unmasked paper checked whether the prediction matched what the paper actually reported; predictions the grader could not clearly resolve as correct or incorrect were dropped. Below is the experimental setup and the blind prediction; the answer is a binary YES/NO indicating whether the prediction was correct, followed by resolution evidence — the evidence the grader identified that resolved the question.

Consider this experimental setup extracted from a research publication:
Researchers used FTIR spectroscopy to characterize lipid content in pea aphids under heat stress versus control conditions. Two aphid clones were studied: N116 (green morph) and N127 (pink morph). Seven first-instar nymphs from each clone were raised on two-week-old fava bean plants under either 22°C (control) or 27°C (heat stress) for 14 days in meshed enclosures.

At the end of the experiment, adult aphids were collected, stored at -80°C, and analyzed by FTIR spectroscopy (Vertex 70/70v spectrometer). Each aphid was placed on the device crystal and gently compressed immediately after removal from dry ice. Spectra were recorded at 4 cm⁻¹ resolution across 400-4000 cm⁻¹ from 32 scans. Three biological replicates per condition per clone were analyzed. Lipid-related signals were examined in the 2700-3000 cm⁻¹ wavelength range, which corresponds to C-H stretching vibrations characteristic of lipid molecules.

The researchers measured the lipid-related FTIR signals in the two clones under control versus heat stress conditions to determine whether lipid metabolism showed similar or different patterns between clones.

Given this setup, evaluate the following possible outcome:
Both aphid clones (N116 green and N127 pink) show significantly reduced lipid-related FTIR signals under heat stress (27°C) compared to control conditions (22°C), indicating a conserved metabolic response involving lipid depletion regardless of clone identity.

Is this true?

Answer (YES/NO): NO